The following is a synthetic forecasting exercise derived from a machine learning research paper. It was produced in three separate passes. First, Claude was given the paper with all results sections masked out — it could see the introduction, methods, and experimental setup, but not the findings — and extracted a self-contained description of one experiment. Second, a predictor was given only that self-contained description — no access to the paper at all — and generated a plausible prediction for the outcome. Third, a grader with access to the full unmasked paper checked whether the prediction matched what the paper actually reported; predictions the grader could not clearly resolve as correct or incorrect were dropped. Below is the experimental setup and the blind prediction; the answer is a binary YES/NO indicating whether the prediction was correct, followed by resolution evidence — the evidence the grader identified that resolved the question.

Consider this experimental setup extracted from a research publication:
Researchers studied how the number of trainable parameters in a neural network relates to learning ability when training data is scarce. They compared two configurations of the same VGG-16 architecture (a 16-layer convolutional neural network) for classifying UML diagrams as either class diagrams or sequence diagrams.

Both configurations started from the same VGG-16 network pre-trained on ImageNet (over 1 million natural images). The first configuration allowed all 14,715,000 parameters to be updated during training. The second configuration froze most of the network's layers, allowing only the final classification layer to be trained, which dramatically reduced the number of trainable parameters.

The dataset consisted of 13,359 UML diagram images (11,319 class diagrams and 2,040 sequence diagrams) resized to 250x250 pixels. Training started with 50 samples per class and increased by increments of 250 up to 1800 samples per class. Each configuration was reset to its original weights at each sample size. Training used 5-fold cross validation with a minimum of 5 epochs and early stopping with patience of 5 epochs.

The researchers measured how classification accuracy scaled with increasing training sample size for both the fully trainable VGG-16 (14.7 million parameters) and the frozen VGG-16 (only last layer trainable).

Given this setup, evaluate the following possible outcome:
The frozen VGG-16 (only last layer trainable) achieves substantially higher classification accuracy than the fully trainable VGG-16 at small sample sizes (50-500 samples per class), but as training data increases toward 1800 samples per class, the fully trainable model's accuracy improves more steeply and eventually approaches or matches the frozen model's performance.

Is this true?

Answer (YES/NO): NO